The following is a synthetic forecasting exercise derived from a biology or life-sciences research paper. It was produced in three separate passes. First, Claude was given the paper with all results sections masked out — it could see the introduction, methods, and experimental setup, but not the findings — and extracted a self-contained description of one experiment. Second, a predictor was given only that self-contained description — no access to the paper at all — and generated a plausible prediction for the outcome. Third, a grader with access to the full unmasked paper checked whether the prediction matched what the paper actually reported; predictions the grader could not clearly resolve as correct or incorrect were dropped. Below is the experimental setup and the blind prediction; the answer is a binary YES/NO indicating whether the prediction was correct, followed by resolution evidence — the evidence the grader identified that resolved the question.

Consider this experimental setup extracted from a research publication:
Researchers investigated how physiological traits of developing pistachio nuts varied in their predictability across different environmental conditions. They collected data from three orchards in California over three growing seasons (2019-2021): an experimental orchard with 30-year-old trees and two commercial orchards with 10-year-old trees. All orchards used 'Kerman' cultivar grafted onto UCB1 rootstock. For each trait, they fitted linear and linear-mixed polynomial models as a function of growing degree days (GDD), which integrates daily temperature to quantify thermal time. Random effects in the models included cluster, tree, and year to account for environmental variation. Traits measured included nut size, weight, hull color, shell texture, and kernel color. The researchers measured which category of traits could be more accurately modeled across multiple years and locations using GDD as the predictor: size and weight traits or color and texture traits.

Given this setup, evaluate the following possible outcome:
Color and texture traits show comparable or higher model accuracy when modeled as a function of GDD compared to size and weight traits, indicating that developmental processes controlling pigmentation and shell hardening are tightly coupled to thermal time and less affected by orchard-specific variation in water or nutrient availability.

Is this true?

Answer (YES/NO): NO